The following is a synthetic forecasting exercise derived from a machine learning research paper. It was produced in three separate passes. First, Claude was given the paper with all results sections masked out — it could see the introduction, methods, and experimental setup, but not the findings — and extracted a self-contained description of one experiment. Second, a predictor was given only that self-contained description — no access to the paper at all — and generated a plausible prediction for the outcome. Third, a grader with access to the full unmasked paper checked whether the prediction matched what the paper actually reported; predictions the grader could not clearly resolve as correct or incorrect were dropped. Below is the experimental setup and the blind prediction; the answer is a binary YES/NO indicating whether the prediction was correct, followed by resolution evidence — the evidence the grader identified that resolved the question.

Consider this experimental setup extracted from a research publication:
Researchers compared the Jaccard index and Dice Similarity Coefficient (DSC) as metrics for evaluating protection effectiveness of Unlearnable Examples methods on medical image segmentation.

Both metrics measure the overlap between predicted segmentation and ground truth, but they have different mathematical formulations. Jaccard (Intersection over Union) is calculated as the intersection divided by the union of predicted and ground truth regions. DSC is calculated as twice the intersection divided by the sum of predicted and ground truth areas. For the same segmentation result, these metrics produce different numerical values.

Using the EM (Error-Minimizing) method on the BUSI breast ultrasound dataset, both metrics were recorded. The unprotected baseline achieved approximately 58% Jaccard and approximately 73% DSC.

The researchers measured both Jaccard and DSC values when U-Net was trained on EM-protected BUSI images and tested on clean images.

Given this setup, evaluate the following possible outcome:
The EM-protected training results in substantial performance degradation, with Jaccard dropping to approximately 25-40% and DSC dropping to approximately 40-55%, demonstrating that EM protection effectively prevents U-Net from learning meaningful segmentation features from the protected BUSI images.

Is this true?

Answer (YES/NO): NO